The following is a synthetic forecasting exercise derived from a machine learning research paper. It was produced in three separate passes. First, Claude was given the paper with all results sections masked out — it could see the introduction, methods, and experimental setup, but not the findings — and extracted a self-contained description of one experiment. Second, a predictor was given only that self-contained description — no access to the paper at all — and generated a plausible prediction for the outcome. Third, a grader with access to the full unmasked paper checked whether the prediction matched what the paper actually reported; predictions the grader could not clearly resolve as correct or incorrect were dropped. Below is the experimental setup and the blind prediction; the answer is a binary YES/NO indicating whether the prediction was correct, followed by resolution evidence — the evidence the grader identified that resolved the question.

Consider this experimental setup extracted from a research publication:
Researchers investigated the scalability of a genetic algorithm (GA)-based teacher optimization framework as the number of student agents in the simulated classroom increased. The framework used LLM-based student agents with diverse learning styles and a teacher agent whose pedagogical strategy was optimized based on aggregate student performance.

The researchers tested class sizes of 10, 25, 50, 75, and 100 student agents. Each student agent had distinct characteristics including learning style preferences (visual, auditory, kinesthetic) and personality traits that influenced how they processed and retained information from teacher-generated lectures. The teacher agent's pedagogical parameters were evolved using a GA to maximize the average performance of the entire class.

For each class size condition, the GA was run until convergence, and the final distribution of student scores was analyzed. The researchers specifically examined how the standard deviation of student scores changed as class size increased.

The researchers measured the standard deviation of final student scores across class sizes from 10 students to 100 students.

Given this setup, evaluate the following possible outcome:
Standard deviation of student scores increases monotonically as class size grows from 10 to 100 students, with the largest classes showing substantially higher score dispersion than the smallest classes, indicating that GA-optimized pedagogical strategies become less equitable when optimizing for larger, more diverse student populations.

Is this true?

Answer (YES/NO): NO